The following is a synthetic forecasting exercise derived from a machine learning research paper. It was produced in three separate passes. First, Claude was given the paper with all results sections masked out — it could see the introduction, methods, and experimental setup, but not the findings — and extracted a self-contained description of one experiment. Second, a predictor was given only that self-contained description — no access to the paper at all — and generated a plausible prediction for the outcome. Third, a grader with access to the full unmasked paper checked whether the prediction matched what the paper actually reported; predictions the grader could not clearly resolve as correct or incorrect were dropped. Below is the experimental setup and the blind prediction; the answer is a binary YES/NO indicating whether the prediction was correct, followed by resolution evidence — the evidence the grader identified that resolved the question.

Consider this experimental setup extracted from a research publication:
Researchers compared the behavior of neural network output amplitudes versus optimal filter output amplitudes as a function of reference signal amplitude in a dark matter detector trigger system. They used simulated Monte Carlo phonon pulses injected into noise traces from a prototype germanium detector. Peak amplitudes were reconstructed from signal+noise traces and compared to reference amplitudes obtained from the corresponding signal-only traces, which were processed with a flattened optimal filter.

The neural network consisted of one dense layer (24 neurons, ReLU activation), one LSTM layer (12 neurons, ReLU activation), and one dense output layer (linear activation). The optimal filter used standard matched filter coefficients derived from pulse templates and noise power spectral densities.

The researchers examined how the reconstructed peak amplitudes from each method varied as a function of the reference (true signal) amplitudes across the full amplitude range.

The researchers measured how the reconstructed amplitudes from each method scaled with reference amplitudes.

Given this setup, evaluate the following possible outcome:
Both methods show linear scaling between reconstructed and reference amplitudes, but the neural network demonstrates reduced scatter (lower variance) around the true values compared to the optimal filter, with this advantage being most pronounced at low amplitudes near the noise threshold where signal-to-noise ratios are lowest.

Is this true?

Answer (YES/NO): NO